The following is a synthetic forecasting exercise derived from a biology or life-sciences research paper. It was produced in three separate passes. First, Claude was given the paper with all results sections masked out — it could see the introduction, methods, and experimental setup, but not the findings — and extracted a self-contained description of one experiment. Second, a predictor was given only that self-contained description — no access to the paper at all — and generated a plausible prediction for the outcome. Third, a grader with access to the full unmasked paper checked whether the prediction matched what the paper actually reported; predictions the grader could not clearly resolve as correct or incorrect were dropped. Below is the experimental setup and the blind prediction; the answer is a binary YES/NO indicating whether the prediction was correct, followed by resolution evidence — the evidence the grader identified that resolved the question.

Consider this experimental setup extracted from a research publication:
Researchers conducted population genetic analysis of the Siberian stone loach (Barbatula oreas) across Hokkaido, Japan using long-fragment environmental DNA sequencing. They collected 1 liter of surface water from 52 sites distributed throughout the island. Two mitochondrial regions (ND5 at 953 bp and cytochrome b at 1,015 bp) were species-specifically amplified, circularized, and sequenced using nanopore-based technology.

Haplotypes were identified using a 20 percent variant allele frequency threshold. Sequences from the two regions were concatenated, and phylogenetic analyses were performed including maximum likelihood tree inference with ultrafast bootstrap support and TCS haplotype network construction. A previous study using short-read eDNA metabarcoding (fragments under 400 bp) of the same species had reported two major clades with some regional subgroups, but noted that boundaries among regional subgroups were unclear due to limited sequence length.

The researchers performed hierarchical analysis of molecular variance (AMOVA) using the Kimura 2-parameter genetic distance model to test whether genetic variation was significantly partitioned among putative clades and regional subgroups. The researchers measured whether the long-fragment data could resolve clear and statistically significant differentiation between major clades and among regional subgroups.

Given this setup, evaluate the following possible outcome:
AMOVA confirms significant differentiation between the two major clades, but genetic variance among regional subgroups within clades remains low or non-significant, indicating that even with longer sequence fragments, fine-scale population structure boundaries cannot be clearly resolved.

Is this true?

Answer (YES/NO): NO